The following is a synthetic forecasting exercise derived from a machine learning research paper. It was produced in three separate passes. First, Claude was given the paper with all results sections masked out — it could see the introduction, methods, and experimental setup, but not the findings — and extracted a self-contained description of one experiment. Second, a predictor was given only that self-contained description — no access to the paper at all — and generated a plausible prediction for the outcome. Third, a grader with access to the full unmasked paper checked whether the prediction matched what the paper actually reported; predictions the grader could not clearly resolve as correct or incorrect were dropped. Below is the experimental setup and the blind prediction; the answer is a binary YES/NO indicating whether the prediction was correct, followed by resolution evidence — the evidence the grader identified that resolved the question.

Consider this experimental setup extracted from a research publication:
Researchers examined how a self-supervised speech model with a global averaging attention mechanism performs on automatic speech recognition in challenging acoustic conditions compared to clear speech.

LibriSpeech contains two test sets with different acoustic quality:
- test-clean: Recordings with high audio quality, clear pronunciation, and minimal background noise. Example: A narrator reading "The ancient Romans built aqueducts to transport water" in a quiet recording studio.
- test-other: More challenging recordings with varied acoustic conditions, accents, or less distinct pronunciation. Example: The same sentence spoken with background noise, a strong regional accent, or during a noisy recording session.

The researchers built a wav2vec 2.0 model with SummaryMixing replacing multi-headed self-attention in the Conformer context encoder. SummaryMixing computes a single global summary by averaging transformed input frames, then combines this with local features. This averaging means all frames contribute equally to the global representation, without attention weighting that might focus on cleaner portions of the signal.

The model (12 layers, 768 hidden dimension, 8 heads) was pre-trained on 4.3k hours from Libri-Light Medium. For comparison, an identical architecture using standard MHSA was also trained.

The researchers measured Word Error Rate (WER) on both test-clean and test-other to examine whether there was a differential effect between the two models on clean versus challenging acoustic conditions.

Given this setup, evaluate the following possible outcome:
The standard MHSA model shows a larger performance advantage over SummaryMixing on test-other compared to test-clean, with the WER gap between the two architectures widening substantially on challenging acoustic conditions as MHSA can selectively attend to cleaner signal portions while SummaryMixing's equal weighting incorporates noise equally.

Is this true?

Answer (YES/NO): NO